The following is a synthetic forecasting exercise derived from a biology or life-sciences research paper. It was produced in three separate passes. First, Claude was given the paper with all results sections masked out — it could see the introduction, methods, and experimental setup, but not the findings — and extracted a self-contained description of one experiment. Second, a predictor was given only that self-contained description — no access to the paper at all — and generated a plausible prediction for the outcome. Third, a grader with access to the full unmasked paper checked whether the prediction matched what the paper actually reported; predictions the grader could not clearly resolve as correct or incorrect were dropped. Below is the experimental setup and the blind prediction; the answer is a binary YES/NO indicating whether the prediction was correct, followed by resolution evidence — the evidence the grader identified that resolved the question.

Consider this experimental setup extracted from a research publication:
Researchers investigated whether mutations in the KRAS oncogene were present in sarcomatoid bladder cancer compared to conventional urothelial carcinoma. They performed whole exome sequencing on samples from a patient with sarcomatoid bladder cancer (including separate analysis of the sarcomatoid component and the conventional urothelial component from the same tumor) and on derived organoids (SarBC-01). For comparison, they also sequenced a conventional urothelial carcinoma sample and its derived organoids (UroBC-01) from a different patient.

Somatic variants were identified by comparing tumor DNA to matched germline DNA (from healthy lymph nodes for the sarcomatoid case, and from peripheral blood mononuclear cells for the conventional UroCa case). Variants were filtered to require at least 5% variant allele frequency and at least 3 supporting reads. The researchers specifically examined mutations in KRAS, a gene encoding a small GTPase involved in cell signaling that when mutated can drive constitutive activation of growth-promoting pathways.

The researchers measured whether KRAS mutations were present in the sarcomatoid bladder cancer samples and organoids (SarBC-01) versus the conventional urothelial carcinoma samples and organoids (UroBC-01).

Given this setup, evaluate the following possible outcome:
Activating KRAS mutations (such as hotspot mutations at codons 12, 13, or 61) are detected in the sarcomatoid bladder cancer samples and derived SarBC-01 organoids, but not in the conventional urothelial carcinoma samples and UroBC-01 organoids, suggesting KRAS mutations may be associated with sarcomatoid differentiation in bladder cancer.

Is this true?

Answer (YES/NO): YES